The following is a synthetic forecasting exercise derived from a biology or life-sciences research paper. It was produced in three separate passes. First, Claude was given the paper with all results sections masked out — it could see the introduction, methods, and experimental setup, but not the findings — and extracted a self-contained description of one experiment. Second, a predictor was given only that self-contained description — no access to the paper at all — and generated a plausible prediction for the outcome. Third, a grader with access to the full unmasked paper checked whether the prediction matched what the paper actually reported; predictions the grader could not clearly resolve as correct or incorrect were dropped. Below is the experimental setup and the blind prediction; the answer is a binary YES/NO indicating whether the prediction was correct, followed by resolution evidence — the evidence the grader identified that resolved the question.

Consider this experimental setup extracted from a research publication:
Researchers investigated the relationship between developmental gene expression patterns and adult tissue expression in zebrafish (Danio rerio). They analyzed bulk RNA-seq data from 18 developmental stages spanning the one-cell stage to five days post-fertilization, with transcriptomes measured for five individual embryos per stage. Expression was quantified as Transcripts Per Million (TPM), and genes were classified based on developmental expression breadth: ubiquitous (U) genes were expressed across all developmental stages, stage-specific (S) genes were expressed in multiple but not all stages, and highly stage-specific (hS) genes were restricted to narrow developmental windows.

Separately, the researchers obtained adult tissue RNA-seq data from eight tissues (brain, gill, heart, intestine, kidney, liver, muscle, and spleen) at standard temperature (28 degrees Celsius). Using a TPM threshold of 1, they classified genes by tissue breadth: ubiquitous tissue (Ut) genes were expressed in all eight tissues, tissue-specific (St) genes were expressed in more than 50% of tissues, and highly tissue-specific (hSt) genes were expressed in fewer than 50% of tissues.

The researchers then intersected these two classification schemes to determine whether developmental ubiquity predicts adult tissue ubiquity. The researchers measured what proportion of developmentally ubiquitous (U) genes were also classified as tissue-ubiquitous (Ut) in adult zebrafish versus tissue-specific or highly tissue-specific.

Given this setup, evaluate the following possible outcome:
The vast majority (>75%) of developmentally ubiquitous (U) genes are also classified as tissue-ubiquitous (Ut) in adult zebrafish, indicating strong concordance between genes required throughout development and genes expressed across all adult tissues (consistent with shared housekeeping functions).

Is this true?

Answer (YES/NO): NO